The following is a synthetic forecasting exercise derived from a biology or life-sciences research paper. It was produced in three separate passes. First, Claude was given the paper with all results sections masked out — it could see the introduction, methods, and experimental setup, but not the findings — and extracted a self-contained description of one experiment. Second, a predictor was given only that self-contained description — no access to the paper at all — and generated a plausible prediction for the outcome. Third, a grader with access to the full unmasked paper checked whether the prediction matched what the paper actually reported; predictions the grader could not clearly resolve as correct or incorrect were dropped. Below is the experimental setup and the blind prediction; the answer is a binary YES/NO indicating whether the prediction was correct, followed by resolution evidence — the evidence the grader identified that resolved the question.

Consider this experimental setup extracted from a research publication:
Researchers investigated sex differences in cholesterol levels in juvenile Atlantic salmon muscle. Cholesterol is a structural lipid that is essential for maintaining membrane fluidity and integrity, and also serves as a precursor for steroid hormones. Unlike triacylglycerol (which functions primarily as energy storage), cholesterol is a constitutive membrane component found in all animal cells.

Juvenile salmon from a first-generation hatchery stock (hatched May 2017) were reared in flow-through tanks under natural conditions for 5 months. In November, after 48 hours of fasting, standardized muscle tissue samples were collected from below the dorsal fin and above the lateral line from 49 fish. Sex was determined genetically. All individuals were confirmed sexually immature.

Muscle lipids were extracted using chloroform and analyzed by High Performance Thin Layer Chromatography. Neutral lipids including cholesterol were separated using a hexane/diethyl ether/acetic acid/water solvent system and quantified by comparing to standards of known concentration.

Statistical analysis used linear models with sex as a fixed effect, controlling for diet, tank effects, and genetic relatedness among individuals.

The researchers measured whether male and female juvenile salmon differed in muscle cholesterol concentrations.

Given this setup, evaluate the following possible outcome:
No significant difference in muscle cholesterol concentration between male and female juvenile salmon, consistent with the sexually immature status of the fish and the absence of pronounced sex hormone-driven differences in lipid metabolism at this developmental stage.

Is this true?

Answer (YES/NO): NO